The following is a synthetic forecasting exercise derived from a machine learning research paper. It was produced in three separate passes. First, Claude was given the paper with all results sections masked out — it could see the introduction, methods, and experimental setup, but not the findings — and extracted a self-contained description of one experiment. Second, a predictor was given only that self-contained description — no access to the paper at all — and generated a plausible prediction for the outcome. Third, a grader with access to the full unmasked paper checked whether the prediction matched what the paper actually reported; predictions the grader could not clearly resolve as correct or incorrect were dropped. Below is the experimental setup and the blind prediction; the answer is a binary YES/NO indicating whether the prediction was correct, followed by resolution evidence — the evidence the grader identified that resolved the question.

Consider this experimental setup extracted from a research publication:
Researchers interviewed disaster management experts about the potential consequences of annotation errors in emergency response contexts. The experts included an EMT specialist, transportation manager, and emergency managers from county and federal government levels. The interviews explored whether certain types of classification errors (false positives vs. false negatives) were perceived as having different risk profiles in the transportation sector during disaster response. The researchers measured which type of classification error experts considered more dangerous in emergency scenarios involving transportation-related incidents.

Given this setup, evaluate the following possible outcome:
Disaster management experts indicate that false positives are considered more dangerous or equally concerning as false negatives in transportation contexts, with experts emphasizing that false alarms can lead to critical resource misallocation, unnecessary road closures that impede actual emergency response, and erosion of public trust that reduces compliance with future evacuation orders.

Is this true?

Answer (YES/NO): NO